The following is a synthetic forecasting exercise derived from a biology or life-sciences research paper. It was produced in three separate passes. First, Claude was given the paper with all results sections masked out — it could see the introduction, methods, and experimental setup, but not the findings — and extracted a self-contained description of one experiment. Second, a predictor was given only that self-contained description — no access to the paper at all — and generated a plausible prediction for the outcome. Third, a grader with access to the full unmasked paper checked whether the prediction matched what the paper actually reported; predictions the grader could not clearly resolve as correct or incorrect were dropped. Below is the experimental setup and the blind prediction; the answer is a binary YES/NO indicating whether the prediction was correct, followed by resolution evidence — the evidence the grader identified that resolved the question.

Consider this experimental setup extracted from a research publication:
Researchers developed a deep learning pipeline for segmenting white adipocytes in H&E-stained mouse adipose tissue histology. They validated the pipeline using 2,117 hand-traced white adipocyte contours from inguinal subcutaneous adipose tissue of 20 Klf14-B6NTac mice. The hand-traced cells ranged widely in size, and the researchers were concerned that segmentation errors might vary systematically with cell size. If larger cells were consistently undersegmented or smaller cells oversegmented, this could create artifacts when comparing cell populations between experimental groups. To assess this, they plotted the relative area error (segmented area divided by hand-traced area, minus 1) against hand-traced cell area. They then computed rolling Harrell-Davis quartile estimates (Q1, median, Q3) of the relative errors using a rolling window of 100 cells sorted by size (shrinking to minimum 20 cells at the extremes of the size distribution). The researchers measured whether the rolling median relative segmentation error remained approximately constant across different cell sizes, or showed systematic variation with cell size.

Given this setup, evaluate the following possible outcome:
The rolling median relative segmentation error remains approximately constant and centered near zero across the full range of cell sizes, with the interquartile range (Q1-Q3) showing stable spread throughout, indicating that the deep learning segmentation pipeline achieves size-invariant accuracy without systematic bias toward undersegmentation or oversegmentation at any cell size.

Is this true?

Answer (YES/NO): NO